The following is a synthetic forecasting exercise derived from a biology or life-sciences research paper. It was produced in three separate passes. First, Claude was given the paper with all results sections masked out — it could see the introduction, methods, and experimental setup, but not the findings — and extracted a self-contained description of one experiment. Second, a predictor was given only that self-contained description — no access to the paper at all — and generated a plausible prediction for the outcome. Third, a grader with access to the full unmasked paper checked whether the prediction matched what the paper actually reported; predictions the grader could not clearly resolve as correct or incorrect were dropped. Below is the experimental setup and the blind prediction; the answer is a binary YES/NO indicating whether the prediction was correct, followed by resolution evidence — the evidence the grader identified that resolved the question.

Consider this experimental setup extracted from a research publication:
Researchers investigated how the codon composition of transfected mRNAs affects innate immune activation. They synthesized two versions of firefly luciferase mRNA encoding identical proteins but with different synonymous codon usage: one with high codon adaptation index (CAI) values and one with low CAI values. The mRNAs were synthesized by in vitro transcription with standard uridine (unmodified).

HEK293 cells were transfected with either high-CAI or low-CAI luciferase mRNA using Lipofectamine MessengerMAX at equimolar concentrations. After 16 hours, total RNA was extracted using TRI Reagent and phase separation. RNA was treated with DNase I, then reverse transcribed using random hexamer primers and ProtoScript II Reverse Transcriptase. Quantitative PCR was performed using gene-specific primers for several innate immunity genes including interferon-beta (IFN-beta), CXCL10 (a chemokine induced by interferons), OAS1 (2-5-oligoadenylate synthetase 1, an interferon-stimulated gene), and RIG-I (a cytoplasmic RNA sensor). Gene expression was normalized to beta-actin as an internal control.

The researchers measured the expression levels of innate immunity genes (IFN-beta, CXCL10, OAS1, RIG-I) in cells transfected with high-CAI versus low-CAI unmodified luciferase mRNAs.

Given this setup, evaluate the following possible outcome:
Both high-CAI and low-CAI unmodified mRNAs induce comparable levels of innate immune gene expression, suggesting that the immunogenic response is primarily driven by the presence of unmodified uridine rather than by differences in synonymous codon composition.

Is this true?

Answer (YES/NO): NO